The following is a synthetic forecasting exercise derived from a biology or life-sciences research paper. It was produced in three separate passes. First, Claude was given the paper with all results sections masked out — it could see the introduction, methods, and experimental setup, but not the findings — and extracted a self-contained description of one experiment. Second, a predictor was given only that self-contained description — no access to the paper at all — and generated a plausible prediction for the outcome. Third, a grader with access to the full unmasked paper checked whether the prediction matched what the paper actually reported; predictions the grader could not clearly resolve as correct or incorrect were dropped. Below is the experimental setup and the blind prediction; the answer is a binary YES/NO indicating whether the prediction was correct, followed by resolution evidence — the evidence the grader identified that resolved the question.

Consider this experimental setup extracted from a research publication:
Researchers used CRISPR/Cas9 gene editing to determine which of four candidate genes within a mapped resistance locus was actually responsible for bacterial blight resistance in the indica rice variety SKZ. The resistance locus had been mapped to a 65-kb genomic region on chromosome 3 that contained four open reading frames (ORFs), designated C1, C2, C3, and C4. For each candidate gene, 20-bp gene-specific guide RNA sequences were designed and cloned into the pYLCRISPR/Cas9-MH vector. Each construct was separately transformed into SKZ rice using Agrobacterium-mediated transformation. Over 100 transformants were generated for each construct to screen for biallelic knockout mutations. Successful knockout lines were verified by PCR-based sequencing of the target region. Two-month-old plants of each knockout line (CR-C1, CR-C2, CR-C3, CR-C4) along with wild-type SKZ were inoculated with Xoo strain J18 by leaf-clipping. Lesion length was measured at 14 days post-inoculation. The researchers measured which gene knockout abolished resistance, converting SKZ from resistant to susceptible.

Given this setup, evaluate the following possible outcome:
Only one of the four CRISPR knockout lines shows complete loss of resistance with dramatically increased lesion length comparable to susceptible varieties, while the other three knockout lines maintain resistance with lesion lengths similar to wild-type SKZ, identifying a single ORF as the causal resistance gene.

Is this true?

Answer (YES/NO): YES